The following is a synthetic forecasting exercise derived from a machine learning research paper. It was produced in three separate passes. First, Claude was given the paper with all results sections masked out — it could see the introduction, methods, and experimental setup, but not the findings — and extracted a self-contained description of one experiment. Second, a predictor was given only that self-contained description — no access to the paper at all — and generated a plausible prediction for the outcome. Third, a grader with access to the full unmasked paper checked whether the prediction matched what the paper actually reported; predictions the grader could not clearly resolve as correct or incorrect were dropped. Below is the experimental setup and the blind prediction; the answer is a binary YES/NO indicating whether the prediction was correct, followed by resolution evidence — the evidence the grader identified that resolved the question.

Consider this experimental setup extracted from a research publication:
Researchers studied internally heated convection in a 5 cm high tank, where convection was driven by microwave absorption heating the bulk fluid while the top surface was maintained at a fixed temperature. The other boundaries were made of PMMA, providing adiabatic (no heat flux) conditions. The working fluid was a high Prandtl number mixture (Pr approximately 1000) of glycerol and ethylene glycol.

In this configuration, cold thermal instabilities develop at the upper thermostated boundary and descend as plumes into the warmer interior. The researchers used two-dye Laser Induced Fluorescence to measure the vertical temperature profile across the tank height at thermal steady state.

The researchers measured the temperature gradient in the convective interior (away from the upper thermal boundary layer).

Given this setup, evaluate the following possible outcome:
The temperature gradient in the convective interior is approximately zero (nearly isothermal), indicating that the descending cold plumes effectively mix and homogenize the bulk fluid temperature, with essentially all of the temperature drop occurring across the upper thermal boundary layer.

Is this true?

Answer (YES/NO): NO